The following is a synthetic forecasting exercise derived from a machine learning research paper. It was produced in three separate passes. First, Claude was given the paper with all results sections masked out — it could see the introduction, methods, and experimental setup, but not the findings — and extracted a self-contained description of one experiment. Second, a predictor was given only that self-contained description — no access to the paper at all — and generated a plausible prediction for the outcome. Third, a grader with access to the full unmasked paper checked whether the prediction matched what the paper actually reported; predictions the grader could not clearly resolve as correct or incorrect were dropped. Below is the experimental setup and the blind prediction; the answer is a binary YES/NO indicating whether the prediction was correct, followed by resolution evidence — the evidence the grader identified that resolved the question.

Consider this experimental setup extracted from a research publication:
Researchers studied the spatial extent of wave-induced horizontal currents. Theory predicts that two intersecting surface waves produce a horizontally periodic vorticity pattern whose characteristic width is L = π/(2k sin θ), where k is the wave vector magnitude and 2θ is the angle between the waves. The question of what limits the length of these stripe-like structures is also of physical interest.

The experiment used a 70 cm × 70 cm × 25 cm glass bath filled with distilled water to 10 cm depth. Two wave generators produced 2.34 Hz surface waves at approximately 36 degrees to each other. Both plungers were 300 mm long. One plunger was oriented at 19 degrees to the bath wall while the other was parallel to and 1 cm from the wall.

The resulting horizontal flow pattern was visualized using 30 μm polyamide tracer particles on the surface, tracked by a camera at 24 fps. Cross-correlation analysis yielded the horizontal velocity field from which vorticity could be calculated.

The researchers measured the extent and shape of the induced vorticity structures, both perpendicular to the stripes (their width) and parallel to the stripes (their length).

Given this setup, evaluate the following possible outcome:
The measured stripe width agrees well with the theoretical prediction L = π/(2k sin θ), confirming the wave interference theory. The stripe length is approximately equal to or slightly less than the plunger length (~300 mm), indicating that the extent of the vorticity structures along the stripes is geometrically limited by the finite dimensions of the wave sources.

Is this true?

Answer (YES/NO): NO